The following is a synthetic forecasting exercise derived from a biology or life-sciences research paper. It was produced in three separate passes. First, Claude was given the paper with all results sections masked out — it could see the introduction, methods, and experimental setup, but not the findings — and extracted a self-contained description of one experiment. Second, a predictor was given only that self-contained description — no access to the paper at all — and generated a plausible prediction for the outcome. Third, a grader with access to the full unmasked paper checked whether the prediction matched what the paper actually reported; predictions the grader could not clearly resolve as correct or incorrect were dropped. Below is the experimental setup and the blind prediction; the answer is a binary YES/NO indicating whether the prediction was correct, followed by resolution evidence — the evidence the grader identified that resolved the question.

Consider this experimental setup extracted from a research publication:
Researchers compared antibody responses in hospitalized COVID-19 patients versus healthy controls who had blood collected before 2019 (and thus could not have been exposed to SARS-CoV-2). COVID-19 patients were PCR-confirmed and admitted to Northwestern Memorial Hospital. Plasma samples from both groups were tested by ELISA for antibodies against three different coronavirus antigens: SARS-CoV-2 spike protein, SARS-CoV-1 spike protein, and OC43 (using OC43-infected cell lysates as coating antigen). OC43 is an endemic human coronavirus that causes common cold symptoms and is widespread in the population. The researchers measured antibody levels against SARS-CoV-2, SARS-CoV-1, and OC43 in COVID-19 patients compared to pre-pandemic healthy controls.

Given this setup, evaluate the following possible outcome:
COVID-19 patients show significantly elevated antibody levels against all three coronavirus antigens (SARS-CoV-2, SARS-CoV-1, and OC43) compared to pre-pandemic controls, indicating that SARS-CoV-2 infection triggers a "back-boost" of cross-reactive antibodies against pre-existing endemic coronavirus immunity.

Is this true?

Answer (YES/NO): YES